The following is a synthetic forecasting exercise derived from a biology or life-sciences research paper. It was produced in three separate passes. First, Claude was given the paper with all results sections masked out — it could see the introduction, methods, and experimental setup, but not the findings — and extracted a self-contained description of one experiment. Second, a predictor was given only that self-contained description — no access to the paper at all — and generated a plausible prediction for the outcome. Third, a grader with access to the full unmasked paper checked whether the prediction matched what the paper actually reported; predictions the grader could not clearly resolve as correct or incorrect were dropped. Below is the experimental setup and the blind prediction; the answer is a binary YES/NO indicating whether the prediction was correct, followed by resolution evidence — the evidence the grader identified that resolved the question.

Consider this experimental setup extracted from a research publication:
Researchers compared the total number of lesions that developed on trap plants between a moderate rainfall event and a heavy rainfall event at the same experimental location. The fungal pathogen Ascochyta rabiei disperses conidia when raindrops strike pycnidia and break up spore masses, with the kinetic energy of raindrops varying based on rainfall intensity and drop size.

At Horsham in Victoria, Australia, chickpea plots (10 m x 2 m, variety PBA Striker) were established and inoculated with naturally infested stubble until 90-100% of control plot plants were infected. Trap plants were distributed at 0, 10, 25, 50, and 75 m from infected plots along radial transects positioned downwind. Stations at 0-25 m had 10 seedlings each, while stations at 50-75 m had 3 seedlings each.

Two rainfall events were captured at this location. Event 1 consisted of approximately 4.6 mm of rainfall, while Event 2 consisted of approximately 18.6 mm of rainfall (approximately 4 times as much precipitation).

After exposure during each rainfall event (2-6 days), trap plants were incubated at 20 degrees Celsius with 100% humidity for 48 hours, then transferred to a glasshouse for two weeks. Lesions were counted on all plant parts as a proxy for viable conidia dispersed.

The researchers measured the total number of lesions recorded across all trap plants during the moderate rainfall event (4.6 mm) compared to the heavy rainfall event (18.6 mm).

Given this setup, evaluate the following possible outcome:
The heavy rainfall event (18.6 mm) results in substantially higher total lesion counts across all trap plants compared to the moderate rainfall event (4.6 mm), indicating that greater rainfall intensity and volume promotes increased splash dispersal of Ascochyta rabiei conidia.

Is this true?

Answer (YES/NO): YES